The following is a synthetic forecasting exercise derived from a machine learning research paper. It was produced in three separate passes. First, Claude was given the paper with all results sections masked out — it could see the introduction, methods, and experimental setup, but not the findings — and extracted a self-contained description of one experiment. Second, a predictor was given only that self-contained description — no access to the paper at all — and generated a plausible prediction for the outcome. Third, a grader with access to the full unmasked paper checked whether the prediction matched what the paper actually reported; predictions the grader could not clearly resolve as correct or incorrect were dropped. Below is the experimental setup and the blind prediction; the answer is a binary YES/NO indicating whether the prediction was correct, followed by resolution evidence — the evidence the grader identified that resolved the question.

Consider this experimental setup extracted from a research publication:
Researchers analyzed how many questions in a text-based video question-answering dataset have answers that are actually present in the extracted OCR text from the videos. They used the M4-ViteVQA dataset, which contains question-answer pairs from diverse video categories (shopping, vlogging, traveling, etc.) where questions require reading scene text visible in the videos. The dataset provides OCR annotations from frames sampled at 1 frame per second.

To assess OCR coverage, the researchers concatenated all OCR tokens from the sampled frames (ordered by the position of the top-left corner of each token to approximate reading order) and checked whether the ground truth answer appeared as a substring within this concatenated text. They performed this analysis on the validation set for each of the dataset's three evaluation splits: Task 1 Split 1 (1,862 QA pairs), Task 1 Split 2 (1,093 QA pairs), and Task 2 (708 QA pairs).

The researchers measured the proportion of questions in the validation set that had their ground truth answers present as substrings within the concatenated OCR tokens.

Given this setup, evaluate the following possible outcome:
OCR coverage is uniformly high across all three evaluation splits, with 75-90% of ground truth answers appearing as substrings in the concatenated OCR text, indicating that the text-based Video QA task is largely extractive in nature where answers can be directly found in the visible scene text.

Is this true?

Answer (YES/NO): NO